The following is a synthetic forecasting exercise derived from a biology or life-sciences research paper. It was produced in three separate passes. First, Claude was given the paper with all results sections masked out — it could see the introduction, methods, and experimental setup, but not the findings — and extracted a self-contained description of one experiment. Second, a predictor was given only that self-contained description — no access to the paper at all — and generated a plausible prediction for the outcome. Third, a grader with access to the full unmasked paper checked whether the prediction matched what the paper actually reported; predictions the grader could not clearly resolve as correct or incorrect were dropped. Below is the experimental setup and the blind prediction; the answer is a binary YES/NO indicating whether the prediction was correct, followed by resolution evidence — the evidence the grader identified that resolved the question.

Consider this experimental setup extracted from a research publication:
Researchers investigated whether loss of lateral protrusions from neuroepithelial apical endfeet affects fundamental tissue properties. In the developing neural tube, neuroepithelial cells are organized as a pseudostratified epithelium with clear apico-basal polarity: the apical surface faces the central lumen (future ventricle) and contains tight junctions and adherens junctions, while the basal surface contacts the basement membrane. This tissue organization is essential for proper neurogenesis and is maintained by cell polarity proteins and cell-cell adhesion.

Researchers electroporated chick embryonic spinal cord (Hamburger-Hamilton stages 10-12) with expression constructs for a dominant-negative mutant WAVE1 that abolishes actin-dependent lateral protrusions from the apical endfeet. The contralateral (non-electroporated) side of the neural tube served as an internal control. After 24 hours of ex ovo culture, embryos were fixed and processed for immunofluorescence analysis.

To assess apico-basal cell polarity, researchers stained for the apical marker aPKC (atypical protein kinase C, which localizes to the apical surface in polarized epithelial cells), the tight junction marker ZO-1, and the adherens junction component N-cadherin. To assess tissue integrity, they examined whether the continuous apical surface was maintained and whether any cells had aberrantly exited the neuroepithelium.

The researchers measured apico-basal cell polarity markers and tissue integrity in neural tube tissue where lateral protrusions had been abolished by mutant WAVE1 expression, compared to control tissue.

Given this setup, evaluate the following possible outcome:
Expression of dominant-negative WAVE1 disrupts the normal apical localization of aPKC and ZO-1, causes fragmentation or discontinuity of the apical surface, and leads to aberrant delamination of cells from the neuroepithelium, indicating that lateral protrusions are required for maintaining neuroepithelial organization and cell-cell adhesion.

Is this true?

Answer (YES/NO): NO